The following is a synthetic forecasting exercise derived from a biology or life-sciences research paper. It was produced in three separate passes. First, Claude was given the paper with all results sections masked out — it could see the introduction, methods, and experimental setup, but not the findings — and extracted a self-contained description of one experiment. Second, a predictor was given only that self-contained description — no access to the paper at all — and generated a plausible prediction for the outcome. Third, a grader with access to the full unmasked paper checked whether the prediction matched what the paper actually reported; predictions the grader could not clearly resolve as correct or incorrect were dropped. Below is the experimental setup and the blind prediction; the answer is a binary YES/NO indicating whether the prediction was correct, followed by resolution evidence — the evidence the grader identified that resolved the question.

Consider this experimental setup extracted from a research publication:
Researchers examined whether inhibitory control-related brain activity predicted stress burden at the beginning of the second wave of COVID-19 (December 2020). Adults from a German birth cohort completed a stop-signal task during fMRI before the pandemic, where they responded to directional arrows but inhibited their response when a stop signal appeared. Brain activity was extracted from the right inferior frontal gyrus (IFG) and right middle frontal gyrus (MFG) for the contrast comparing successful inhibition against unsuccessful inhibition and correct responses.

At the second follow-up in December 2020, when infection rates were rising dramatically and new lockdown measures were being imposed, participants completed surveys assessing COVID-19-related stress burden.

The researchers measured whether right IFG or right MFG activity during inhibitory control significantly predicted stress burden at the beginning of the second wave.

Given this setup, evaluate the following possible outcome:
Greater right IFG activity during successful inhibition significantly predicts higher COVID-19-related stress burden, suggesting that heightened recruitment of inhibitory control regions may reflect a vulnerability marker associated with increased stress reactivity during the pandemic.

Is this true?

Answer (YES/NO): NO